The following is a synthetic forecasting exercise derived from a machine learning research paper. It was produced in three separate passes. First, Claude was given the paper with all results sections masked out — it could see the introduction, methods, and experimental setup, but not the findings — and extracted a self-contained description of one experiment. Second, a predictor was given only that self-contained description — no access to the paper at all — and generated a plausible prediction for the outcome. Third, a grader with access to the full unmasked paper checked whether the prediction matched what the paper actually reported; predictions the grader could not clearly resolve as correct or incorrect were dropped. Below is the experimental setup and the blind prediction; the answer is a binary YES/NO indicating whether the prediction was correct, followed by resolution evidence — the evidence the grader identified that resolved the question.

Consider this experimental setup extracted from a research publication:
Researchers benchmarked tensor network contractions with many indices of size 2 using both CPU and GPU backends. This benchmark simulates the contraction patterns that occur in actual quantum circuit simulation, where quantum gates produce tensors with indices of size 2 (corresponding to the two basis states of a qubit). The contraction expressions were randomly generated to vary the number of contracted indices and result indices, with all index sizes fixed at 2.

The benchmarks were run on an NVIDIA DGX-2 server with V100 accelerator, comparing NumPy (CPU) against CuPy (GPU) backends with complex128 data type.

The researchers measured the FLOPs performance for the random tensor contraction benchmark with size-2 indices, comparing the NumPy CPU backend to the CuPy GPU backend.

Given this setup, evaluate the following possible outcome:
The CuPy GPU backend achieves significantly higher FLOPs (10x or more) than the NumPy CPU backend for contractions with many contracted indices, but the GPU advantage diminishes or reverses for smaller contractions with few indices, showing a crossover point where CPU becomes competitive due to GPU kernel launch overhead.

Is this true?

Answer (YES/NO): YES